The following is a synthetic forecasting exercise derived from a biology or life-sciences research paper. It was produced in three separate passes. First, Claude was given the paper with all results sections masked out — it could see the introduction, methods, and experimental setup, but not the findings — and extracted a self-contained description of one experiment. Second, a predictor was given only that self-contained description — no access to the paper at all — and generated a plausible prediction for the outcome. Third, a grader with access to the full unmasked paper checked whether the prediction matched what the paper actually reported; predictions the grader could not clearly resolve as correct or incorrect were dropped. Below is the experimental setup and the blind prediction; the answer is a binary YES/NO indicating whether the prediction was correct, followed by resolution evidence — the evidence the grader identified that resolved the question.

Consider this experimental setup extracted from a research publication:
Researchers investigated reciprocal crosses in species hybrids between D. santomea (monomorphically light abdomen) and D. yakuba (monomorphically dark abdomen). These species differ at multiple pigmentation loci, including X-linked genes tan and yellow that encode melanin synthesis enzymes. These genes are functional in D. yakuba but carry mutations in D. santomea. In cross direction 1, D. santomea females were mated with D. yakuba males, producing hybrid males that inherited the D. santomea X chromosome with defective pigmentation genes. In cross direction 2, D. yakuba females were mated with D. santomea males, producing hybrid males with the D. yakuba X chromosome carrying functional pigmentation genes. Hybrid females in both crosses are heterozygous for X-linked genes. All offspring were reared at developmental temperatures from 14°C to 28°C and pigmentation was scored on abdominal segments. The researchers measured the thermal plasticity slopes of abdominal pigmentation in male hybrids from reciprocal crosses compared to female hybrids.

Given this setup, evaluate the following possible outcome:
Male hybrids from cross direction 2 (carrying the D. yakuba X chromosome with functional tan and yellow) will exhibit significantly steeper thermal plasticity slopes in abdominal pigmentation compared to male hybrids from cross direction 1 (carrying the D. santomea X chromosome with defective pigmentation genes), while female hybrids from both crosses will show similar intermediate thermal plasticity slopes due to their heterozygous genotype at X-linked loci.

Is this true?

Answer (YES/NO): NO